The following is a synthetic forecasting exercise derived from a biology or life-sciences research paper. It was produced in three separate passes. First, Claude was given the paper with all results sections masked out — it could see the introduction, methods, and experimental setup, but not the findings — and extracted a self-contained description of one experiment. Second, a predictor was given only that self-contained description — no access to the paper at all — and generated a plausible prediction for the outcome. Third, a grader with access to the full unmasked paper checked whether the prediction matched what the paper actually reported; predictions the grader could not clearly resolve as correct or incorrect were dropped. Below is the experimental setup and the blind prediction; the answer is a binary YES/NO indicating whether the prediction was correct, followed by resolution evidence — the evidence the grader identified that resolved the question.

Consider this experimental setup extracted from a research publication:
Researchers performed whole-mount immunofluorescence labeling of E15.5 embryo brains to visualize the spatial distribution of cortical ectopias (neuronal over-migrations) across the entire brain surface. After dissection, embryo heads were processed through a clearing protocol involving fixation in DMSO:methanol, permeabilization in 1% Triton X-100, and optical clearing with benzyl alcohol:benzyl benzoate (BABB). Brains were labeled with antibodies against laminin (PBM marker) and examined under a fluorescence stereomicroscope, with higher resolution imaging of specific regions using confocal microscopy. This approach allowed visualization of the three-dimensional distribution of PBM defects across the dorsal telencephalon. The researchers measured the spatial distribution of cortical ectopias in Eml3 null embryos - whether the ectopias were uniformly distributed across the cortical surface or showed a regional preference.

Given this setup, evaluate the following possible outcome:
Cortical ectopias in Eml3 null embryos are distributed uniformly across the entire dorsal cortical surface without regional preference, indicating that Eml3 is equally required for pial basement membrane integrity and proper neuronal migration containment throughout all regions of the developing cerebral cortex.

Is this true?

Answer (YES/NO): NO